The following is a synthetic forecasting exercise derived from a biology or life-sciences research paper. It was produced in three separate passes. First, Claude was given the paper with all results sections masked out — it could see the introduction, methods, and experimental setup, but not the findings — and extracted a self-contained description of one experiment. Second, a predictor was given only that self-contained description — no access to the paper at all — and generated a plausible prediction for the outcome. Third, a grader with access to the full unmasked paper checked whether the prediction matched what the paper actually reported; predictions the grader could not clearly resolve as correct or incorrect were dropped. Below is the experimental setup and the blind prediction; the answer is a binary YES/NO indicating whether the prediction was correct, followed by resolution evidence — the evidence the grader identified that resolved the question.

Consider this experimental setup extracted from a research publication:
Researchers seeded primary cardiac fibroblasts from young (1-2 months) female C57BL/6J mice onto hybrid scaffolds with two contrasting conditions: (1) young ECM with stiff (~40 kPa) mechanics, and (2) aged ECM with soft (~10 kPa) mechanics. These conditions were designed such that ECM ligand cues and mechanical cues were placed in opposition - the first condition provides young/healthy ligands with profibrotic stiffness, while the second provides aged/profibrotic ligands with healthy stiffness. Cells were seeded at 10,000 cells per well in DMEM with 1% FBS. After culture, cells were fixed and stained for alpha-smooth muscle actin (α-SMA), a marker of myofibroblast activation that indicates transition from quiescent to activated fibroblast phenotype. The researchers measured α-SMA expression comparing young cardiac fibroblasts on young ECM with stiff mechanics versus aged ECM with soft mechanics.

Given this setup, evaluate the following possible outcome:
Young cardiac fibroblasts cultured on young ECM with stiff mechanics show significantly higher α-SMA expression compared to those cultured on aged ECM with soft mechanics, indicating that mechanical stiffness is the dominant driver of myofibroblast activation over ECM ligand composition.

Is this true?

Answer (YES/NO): NO